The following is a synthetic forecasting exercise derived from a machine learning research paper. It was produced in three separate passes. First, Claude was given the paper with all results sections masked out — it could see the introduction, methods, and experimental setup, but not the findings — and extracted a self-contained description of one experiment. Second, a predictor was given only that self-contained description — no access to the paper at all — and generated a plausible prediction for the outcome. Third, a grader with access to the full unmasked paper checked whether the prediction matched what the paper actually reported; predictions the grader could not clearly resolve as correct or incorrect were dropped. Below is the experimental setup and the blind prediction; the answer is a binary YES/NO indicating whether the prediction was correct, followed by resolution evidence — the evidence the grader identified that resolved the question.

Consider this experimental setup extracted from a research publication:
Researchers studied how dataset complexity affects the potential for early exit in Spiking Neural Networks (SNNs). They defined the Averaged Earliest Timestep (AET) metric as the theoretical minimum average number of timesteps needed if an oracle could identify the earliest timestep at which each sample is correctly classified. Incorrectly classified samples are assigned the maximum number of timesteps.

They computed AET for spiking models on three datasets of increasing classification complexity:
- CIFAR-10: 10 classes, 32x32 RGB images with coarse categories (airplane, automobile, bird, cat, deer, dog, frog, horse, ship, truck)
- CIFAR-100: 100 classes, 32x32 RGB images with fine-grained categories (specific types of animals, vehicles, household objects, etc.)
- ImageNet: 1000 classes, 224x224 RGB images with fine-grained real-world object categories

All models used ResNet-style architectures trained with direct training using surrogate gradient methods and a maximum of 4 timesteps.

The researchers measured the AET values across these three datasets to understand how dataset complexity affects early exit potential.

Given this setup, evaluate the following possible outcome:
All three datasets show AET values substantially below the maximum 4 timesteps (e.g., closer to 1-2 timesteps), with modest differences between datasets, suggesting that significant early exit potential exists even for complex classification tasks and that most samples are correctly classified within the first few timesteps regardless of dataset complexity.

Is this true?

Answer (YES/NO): NO